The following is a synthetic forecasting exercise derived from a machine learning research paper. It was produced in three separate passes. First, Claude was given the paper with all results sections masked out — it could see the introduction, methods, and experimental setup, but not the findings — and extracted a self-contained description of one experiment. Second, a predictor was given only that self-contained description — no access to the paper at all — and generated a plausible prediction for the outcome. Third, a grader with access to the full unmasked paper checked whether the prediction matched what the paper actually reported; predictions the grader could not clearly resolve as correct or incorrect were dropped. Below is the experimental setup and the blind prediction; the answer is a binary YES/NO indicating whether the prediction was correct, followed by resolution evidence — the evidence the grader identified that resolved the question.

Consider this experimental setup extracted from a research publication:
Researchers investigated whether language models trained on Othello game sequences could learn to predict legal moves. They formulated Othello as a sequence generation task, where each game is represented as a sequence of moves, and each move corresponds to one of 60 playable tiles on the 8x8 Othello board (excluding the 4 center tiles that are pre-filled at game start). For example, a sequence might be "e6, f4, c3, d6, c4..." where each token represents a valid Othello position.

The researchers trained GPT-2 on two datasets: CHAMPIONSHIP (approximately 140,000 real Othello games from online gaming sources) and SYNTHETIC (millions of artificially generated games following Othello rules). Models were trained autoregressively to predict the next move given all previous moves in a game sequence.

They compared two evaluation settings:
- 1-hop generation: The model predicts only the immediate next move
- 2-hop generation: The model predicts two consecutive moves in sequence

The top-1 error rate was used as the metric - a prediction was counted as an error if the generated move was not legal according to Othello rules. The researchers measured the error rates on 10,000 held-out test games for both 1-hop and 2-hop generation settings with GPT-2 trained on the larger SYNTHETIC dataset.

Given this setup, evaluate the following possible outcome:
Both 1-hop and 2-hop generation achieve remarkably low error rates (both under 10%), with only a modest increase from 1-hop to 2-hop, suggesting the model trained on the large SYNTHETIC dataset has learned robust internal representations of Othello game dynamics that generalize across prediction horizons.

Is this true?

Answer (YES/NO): NO